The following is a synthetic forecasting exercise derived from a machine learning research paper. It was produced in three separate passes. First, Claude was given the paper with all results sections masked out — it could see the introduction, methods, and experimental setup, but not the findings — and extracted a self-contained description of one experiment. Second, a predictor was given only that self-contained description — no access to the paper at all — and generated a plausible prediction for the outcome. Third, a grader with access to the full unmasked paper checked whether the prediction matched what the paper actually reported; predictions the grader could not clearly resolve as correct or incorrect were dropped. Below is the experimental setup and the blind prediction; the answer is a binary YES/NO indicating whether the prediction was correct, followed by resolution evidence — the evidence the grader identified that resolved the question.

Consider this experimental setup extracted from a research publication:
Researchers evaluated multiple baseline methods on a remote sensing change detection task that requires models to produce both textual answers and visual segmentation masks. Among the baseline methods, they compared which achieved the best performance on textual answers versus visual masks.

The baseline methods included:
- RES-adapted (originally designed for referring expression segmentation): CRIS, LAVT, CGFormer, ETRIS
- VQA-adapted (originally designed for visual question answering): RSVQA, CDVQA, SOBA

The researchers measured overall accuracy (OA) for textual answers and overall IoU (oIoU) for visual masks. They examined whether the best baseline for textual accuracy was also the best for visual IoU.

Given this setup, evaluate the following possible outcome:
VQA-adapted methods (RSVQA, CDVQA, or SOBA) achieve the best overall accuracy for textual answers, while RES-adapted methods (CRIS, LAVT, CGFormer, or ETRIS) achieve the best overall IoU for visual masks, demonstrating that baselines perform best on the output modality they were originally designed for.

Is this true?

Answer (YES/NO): YES